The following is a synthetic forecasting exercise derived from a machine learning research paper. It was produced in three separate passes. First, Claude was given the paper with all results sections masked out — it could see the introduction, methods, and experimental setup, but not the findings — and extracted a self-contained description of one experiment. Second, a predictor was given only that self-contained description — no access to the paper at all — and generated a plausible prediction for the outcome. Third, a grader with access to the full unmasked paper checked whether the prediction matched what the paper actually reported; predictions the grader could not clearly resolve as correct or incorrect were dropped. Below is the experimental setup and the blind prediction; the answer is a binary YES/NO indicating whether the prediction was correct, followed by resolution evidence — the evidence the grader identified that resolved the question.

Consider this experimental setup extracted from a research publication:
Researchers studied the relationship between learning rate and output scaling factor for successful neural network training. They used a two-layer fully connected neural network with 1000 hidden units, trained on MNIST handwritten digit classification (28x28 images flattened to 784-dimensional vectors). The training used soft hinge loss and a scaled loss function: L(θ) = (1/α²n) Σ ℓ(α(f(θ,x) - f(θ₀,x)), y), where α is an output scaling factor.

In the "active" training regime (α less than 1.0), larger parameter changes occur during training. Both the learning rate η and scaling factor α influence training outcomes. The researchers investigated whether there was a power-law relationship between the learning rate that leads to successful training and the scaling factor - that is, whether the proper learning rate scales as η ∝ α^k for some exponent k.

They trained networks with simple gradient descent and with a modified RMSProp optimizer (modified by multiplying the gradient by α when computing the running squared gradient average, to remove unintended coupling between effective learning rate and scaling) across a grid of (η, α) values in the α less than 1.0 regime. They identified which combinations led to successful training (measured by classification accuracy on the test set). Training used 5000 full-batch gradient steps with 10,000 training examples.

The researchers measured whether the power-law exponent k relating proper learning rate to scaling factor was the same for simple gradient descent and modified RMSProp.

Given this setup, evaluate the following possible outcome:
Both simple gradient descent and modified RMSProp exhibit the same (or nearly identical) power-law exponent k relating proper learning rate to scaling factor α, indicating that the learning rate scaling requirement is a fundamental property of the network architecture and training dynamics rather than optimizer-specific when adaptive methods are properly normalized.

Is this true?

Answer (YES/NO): NO